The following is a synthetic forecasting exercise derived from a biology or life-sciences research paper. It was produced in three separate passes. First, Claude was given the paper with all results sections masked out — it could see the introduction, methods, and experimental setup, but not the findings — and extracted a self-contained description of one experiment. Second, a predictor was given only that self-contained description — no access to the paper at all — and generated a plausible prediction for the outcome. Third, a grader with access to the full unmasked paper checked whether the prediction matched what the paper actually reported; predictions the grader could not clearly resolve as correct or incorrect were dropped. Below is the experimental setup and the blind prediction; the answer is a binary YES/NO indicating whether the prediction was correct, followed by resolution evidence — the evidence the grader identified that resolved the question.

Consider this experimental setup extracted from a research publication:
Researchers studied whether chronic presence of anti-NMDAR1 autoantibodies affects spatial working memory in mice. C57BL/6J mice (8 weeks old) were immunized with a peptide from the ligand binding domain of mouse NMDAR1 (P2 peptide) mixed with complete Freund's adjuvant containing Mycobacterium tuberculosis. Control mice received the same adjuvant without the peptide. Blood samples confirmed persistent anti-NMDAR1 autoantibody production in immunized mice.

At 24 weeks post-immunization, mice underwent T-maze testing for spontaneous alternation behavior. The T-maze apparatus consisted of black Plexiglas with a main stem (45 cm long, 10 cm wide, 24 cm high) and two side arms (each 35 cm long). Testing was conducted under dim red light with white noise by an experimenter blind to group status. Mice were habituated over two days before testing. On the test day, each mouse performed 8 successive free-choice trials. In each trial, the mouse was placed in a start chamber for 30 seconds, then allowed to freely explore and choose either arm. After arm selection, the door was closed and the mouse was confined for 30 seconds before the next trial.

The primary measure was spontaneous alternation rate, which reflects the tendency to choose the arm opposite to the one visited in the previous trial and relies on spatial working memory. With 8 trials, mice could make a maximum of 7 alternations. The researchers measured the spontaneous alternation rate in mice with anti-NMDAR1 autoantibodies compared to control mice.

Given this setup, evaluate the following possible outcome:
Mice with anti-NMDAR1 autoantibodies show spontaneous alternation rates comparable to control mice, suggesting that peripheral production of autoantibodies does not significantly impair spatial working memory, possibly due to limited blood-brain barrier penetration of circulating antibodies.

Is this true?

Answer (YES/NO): NO